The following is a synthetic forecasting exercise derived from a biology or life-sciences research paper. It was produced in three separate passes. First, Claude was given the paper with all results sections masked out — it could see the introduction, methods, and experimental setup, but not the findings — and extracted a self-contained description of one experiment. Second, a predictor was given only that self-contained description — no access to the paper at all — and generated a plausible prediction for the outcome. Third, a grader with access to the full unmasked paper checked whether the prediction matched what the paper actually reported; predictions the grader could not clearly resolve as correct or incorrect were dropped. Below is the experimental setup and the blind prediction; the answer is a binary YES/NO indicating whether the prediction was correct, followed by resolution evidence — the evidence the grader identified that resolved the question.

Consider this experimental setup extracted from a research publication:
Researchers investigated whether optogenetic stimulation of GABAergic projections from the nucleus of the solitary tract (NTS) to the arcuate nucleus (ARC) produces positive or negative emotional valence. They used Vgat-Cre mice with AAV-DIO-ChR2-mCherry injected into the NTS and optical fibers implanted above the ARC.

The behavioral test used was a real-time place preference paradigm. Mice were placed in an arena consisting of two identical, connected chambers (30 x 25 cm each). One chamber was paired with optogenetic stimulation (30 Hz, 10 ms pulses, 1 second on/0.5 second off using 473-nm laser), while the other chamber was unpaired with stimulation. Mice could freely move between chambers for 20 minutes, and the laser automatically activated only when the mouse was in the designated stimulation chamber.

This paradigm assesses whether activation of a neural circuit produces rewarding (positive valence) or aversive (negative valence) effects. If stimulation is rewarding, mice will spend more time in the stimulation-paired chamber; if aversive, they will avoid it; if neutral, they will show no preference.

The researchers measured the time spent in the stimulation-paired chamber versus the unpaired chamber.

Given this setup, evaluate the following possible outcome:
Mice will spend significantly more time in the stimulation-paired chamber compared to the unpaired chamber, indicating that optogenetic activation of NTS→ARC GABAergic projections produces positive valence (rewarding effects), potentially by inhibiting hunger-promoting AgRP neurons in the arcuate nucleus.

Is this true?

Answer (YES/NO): NO